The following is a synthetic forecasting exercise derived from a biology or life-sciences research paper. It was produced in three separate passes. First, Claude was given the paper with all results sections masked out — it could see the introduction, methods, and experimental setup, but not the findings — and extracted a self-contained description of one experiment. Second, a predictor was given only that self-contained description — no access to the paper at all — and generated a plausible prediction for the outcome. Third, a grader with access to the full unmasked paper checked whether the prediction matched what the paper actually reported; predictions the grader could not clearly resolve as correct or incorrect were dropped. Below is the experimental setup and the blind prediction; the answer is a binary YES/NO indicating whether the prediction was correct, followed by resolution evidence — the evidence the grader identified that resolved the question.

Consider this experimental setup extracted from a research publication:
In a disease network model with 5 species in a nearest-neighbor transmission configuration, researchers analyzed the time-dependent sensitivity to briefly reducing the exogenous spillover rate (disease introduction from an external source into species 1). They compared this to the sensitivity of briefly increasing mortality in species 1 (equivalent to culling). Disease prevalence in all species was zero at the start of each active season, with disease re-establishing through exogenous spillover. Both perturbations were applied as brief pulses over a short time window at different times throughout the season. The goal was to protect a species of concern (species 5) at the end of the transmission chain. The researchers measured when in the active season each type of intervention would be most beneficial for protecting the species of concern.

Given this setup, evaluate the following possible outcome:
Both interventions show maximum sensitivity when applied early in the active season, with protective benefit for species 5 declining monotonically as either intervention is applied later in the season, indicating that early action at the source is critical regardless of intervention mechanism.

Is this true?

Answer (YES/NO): NO